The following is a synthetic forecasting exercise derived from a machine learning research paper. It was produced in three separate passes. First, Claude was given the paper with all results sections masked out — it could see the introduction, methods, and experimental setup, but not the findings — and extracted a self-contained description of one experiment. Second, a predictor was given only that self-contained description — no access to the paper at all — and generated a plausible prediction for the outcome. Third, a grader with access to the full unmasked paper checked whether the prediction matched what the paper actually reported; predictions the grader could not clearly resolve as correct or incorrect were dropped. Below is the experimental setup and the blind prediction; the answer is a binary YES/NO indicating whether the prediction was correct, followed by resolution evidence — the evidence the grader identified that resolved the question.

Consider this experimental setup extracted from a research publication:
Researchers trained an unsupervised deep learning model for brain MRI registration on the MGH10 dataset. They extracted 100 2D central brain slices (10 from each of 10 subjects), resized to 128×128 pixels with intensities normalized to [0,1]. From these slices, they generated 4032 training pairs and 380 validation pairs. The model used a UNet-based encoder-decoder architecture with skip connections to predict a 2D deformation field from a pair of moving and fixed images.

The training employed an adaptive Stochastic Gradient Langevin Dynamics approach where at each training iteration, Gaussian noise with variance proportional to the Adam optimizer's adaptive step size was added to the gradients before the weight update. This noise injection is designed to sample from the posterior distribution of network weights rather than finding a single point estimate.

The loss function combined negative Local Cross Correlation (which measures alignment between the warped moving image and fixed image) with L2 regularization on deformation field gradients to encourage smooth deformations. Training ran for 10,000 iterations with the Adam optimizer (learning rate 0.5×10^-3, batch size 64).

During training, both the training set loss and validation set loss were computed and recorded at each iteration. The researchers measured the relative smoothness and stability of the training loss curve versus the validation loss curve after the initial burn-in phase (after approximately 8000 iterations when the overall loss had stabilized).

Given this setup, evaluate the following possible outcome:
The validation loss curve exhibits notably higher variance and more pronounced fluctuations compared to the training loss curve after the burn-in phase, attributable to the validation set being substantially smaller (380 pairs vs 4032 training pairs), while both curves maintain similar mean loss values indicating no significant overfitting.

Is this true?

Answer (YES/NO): NO